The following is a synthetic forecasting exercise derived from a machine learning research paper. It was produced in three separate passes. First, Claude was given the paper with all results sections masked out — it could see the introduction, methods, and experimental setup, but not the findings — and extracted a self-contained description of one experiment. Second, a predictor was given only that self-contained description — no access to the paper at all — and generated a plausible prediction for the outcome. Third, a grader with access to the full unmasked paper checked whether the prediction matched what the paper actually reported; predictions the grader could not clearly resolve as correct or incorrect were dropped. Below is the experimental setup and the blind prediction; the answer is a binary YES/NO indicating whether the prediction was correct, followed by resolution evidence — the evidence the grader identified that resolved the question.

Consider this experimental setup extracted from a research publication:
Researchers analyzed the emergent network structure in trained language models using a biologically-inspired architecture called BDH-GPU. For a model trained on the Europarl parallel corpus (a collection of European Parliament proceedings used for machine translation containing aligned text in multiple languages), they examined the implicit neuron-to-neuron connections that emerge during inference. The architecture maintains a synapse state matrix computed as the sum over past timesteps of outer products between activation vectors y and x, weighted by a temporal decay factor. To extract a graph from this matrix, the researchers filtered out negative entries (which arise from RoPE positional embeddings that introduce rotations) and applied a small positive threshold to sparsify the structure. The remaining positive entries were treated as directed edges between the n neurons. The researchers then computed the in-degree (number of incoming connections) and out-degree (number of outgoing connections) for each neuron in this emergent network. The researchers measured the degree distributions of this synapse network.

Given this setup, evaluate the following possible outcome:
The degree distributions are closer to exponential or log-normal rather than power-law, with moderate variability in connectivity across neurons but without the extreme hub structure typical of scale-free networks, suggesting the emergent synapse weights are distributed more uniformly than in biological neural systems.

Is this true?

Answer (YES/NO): NO